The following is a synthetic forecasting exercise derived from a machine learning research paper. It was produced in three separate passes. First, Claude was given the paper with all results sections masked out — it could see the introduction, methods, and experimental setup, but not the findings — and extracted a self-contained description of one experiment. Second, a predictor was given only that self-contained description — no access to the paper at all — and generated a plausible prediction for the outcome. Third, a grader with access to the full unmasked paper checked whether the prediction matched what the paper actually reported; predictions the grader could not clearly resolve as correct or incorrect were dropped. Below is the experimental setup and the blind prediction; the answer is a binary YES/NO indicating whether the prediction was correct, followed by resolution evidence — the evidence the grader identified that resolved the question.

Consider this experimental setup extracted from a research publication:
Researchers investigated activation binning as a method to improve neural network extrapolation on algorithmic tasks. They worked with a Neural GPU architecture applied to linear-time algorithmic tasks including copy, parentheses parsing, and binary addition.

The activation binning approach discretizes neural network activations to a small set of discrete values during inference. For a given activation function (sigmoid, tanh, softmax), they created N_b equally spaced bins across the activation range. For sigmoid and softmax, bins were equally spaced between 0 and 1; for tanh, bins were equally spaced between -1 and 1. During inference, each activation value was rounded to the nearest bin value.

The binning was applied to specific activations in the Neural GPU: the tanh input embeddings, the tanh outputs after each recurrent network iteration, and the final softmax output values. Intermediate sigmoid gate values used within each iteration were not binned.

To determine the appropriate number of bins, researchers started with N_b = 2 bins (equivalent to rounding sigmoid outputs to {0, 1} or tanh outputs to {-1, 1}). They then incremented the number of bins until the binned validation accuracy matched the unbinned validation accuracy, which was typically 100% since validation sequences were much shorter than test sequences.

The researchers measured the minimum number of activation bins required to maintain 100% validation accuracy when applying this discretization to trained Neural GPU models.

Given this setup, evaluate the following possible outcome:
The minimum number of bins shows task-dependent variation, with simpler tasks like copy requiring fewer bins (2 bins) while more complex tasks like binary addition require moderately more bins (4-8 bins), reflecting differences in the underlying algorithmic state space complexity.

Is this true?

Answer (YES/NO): NO